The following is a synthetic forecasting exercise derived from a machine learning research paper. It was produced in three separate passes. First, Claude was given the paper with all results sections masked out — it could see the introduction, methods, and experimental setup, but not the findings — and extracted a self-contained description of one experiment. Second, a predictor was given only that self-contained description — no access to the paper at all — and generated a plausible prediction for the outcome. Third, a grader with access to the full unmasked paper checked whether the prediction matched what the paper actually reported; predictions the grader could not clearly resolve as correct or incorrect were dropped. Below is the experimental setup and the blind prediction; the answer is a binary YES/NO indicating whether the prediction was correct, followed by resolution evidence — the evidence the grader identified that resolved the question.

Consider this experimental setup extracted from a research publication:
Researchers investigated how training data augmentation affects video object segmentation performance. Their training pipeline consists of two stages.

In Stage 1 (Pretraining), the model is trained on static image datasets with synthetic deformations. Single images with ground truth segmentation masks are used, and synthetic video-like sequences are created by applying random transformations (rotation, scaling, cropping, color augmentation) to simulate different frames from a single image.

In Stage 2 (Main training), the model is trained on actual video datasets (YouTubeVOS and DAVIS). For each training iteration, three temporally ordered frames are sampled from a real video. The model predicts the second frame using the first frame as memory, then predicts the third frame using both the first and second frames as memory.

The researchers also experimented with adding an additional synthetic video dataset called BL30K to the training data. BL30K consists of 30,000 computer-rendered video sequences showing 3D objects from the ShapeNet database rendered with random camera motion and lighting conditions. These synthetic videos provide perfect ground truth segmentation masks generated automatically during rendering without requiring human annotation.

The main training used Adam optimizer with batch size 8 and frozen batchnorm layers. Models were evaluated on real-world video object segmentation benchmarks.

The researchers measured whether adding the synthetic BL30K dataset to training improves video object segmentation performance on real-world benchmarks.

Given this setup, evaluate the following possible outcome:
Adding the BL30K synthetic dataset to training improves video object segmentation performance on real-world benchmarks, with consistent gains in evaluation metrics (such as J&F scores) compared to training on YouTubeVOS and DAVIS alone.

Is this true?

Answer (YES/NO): NO